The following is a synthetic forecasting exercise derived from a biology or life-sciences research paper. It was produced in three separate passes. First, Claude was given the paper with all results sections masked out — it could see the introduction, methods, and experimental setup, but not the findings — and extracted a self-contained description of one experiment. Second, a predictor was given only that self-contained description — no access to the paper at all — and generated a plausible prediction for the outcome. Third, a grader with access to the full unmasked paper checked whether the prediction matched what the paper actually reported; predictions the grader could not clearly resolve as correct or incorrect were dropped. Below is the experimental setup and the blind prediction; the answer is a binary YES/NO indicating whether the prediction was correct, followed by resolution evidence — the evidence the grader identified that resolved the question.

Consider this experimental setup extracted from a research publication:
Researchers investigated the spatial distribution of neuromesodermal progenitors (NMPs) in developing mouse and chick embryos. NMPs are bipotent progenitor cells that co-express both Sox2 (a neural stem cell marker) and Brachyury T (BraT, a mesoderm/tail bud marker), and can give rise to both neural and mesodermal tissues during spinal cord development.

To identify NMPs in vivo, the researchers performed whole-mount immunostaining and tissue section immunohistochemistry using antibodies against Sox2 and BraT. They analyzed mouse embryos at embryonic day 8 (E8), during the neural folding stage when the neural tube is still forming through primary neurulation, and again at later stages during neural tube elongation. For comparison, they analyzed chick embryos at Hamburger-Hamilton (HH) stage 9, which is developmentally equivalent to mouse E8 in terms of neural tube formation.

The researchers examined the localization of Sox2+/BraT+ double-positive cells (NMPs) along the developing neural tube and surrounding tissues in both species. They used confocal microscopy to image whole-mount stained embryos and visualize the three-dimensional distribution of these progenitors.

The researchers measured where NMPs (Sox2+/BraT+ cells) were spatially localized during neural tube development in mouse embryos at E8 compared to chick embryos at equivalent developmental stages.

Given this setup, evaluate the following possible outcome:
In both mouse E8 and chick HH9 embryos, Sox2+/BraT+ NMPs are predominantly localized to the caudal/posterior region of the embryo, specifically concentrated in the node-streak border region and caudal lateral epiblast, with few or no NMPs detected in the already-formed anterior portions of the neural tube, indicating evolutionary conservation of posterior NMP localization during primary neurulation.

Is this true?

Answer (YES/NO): NO